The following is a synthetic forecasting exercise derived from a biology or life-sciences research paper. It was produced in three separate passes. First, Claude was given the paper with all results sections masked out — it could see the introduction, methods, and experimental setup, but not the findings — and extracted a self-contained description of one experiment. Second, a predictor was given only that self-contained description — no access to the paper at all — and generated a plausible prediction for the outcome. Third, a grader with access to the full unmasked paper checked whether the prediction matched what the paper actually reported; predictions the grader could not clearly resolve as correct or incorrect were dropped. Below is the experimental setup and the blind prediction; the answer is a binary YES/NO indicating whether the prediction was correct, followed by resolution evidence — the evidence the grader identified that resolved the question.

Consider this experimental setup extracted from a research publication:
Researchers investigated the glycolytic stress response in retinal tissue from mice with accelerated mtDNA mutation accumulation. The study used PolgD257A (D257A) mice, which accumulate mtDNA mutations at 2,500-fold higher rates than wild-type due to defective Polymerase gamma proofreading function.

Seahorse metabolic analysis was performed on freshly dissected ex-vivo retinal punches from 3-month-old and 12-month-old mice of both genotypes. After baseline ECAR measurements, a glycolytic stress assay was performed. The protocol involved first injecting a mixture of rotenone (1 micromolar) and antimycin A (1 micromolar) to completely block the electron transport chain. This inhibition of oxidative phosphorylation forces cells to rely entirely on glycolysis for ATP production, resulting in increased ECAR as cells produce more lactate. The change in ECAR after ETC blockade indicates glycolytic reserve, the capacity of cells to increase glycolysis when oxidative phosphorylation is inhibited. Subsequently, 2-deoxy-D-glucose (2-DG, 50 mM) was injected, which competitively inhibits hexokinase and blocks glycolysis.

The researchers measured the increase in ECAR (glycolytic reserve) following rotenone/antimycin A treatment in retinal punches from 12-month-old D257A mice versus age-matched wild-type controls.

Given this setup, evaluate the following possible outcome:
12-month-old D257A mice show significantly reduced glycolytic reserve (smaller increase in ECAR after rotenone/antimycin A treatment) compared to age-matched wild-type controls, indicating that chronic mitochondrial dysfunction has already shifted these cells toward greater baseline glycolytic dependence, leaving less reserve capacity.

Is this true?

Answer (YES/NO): NO